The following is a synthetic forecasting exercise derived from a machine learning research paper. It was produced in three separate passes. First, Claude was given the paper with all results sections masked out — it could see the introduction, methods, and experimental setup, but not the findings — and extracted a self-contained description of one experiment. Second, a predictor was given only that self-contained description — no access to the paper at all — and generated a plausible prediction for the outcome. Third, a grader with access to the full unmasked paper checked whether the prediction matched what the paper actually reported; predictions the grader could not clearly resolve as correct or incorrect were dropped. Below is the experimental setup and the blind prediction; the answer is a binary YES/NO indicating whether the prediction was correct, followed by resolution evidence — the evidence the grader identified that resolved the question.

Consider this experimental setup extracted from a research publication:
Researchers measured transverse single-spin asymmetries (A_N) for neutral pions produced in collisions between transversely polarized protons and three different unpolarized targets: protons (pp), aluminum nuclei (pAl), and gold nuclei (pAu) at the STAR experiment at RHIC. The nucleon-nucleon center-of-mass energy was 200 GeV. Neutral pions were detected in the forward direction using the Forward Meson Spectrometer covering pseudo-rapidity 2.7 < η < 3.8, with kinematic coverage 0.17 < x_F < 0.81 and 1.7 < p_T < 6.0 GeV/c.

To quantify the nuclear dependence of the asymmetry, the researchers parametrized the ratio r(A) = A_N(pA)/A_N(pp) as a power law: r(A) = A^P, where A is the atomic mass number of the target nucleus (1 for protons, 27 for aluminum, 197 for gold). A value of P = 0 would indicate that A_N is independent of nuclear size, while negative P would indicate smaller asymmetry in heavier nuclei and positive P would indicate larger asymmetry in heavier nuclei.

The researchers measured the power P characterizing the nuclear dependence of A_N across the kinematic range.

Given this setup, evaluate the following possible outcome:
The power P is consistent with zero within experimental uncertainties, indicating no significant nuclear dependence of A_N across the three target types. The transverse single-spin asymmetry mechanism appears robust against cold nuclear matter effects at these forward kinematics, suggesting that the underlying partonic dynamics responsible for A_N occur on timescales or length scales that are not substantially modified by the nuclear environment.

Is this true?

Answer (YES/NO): NO